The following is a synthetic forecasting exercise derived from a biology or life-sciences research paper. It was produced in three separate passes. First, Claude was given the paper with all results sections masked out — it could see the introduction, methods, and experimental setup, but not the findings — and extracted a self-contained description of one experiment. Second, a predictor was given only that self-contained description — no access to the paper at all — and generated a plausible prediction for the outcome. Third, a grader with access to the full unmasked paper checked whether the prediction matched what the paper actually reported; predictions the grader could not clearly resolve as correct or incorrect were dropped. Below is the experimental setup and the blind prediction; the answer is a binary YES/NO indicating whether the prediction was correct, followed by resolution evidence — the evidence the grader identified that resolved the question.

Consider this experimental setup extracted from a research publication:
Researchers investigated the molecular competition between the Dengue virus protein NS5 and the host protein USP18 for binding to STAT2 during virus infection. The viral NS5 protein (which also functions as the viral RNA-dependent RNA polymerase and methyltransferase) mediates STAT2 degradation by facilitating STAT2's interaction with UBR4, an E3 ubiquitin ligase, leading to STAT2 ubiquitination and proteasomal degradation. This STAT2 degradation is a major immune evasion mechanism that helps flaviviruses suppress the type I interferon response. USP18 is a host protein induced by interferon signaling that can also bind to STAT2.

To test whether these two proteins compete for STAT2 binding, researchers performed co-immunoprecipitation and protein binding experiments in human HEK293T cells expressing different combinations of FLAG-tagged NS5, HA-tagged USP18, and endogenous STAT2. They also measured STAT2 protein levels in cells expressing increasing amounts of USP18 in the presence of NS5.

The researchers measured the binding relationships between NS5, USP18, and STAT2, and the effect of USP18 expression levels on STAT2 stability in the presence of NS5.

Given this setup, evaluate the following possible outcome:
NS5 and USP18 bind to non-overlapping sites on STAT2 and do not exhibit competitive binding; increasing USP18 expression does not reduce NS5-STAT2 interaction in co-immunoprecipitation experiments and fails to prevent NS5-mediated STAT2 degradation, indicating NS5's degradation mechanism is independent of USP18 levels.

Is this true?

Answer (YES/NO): NO